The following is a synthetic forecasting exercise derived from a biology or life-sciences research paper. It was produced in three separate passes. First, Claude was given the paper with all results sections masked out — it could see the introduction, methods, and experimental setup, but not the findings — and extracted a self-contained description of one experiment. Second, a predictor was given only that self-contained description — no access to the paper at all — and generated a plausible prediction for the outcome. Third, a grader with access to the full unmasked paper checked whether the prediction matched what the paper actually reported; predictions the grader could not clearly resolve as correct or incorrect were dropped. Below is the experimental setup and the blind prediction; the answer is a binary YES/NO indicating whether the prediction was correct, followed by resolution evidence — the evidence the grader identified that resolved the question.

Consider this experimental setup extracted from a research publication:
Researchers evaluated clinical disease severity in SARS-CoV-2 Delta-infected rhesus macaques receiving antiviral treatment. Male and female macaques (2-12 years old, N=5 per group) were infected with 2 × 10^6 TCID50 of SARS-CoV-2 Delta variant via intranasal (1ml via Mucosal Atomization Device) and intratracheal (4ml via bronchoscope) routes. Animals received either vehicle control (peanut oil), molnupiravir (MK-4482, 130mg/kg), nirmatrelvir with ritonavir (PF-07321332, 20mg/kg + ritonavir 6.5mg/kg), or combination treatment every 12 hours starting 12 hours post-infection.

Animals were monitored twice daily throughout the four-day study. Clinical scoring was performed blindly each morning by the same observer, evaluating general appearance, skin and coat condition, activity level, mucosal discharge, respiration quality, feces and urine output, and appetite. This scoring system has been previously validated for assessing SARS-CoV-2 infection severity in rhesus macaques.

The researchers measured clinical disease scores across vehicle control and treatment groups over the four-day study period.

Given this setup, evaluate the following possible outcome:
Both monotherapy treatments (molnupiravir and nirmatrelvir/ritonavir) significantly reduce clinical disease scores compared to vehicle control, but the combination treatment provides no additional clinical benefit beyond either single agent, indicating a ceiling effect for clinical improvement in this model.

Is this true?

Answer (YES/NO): NO